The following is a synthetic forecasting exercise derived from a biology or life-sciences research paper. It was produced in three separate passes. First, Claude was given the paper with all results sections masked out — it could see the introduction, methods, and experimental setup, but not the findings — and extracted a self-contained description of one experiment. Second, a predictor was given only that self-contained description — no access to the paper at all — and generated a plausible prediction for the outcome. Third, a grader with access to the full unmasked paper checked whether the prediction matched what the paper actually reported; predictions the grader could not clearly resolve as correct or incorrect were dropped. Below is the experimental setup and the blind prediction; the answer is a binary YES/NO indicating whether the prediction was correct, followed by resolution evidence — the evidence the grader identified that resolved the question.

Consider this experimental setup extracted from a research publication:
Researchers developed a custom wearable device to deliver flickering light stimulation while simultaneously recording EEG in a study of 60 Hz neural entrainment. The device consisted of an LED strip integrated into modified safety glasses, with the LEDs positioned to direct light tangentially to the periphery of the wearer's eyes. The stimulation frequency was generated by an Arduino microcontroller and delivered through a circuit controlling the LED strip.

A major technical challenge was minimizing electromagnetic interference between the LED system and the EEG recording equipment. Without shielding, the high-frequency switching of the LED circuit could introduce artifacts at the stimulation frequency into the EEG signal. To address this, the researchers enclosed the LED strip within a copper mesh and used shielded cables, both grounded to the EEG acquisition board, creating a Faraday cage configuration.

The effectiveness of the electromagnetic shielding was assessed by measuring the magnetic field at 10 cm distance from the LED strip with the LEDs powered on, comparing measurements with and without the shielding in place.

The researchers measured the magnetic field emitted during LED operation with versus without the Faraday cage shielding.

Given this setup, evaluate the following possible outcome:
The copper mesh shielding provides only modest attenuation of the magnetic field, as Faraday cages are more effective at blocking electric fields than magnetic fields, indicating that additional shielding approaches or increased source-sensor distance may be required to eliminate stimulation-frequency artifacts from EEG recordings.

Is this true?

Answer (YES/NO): NO